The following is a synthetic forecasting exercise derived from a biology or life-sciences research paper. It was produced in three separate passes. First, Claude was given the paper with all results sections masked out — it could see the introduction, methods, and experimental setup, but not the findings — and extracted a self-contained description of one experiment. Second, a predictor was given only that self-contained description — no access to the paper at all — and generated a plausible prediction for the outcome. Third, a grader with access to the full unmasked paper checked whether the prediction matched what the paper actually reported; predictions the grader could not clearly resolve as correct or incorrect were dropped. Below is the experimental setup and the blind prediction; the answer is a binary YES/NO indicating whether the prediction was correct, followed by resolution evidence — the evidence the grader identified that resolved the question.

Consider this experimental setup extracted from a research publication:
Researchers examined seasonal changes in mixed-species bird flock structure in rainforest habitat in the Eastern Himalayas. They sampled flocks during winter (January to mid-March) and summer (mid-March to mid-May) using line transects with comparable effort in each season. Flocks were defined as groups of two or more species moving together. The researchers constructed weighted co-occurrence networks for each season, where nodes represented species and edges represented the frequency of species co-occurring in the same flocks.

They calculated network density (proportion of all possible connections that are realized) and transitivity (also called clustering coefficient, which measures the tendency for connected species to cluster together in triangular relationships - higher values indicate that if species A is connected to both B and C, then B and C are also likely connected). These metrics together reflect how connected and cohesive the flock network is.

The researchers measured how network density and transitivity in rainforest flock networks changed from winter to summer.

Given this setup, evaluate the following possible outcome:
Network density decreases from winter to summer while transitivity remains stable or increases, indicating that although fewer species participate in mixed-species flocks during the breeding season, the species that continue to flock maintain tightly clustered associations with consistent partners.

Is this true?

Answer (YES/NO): NO